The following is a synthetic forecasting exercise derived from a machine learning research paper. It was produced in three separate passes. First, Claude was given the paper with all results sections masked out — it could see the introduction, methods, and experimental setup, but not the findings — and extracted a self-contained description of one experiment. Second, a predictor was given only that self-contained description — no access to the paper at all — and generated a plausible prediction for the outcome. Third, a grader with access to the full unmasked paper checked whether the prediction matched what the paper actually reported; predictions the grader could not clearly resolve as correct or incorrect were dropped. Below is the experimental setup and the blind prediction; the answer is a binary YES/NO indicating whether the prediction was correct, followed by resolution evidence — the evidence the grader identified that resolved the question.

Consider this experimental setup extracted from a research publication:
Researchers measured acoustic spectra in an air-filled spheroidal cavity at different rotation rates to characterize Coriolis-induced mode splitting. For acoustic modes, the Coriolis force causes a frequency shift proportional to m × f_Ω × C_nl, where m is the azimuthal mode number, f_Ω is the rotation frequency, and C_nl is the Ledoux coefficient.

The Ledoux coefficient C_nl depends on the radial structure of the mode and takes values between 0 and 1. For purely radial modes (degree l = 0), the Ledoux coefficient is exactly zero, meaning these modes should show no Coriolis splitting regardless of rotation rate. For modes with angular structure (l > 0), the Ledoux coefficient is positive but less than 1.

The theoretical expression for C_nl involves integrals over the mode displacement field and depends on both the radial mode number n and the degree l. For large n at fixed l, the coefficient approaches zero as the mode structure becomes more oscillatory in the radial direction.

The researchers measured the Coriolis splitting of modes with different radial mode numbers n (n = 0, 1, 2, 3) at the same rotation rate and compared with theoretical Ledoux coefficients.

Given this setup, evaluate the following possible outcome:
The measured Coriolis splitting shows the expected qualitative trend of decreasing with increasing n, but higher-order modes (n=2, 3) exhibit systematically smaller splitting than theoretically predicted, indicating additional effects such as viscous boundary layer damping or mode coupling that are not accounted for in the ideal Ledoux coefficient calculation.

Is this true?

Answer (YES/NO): NO